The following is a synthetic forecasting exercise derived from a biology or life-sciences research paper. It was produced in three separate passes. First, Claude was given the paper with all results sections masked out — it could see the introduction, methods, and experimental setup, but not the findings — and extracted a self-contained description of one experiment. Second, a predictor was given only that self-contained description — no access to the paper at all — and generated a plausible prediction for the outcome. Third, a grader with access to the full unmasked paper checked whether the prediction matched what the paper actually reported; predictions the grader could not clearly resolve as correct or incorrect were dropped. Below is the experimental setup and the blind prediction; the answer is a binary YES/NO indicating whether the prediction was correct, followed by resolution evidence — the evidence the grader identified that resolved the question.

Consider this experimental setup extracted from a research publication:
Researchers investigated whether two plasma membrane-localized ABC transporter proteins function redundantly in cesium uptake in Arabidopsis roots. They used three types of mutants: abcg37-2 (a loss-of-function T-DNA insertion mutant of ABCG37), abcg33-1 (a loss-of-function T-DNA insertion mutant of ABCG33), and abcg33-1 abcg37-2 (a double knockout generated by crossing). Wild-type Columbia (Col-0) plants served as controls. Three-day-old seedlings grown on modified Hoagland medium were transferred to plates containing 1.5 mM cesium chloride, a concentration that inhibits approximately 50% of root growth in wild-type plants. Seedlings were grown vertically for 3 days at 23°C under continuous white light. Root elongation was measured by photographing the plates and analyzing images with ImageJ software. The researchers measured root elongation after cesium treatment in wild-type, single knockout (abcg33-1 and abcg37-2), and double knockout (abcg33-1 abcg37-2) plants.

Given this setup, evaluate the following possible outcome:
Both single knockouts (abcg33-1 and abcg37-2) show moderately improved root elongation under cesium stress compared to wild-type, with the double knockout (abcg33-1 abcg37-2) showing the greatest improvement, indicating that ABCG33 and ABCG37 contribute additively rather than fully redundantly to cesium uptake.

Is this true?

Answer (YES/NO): NO